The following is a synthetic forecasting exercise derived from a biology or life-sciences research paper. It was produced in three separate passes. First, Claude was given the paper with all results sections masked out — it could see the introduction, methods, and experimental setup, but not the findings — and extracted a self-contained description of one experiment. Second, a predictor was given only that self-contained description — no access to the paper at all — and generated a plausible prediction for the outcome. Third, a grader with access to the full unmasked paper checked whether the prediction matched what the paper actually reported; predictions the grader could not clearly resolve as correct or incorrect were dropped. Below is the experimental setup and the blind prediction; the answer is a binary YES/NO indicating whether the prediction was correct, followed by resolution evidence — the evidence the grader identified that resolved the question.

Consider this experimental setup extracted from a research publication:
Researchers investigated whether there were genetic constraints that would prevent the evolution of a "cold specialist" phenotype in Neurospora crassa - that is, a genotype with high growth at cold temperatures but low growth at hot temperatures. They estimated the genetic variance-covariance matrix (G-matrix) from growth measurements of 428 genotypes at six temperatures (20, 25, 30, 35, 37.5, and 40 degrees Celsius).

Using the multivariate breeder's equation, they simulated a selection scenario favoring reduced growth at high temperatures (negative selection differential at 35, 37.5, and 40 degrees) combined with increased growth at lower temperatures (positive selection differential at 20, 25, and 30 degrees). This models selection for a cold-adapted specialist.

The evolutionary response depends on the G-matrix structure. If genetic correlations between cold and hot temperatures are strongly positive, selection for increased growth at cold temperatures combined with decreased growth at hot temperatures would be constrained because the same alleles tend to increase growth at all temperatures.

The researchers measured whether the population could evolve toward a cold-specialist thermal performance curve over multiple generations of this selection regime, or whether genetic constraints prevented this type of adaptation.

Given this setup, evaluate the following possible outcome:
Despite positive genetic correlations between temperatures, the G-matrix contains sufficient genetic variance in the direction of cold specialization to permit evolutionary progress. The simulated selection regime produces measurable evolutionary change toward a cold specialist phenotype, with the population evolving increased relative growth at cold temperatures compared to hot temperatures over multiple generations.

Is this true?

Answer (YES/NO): YES